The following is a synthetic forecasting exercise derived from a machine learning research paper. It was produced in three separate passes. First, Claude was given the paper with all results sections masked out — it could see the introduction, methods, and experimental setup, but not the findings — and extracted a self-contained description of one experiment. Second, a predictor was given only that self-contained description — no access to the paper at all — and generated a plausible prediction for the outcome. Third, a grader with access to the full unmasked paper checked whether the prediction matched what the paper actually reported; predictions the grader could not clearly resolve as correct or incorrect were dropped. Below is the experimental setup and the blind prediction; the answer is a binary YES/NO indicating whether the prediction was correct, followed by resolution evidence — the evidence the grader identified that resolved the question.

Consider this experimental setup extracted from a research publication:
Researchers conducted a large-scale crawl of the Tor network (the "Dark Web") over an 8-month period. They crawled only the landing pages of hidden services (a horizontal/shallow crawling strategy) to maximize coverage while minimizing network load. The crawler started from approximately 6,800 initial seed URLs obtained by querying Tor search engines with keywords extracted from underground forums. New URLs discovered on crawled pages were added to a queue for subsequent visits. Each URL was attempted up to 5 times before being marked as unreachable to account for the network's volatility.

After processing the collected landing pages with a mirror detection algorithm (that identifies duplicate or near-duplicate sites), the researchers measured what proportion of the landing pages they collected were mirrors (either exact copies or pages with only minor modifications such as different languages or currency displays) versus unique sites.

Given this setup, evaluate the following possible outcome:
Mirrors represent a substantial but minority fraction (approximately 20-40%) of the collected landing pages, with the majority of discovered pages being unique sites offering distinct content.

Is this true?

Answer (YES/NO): NO